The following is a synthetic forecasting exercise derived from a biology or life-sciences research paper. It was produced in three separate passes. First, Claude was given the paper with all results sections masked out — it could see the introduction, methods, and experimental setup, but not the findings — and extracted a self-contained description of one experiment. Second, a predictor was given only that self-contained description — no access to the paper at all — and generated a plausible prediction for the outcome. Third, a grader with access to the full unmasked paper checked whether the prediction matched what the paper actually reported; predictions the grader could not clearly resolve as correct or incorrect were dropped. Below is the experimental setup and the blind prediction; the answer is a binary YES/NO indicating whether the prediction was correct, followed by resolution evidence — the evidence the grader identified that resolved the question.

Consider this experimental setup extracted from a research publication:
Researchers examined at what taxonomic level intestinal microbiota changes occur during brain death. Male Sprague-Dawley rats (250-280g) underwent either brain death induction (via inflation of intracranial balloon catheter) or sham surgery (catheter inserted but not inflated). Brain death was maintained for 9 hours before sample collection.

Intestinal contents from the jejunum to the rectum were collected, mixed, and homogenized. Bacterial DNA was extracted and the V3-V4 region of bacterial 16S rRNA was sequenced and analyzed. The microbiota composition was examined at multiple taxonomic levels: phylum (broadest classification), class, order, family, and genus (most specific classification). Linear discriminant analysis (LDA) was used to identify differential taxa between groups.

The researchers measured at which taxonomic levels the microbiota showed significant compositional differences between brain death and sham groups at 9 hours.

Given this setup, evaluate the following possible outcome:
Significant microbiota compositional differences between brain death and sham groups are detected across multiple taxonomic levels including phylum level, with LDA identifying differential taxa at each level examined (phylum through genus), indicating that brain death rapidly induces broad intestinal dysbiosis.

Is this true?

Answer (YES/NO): NO